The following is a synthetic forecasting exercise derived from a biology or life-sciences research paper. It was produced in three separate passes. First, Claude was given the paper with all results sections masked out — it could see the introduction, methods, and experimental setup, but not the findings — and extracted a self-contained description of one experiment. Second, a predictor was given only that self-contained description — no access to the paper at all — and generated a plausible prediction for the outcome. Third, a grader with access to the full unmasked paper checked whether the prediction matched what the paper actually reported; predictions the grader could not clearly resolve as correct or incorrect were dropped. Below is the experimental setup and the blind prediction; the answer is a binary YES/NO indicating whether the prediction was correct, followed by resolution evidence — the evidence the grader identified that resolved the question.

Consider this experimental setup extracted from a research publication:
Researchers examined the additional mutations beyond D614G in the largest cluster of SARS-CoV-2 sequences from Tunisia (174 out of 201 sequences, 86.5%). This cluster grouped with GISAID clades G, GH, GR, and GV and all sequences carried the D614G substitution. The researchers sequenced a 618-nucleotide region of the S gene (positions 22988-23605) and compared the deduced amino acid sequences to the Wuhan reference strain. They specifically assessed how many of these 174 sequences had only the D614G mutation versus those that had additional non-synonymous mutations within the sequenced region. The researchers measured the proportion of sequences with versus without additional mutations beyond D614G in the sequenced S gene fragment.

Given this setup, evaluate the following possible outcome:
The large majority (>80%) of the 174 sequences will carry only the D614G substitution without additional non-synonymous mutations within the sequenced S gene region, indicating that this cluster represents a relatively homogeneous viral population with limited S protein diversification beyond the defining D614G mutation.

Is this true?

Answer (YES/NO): YES